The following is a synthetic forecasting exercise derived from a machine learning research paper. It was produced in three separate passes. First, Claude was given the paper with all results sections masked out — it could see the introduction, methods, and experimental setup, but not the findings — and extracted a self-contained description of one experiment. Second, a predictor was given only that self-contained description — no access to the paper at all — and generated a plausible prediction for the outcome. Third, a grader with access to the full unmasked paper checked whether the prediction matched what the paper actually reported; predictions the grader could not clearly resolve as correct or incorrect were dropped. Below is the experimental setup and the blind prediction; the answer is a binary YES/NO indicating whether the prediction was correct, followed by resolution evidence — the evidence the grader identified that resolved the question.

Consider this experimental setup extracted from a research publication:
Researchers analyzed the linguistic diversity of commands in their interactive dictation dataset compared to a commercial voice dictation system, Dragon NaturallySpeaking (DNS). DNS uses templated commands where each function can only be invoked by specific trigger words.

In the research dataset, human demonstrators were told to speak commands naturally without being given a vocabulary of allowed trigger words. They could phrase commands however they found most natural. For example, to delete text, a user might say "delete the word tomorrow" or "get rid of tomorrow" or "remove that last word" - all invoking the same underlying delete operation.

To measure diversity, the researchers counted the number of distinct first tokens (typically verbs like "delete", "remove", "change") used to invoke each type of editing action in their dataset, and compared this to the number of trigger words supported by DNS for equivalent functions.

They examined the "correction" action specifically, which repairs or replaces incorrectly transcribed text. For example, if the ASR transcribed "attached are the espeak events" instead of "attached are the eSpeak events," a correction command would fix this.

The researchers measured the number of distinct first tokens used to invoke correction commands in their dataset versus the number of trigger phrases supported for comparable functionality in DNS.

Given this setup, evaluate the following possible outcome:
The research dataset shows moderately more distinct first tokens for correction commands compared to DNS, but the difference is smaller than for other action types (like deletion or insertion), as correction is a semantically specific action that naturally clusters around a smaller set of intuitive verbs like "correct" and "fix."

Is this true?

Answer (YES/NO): NO